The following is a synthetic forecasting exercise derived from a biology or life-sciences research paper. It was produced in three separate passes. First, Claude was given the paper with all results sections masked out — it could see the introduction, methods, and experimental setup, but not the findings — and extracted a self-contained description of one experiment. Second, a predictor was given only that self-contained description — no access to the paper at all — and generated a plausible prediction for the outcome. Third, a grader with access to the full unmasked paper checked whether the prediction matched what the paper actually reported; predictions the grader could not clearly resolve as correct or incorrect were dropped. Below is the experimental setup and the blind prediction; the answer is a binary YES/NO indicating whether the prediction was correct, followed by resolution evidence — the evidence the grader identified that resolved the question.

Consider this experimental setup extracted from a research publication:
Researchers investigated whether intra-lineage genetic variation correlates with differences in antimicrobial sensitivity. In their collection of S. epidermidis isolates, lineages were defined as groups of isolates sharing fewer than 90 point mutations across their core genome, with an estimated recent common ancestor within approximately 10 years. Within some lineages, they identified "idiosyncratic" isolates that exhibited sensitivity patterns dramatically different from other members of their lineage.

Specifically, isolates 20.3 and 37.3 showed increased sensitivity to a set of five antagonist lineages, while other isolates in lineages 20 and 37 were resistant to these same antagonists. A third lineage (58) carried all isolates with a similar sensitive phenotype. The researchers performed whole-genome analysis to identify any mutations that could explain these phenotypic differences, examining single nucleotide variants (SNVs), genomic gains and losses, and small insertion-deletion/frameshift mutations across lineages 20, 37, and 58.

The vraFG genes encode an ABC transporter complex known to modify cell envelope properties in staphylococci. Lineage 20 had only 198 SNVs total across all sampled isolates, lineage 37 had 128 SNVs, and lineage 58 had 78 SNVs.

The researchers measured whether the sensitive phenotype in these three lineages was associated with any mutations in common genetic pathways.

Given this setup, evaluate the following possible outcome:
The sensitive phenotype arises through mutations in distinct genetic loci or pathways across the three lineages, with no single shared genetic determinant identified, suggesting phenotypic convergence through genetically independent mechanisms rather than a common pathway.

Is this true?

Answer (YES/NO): NO